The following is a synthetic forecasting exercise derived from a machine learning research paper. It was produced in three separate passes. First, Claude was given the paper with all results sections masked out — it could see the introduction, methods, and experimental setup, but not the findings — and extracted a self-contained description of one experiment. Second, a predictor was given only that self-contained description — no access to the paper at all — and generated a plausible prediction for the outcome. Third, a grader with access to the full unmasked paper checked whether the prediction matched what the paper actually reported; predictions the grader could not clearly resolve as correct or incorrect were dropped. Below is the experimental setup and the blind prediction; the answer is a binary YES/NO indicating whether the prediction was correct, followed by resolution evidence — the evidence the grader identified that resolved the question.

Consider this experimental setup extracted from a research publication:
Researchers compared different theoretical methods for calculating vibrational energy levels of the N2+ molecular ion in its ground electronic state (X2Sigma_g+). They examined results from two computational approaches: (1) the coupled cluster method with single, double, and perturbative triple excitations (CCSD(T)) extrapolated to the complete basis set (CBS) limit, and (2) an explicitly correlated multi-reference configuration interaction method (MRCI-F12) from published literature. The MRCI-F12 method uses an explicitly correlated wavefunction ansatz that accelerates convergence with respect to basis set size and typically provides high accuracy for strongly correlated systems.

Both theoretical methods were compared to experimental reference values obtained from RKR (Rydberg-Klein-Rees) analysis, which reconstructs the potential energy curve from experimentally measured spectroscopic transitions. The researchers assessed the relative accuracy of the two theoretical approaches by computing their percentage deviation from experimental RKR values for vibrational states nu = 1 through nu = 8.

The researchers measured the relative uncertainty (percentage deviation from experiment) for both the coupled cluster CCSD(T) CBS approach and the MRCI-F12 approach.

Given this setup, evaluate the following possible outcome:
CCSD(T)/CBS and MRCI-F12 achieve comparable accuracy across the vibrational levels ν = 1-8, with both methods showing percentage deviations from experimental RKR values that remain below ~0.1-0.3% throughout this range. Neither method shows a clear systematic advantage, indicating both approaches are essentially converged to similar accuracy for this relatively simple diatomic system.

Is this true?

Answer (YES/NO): NO